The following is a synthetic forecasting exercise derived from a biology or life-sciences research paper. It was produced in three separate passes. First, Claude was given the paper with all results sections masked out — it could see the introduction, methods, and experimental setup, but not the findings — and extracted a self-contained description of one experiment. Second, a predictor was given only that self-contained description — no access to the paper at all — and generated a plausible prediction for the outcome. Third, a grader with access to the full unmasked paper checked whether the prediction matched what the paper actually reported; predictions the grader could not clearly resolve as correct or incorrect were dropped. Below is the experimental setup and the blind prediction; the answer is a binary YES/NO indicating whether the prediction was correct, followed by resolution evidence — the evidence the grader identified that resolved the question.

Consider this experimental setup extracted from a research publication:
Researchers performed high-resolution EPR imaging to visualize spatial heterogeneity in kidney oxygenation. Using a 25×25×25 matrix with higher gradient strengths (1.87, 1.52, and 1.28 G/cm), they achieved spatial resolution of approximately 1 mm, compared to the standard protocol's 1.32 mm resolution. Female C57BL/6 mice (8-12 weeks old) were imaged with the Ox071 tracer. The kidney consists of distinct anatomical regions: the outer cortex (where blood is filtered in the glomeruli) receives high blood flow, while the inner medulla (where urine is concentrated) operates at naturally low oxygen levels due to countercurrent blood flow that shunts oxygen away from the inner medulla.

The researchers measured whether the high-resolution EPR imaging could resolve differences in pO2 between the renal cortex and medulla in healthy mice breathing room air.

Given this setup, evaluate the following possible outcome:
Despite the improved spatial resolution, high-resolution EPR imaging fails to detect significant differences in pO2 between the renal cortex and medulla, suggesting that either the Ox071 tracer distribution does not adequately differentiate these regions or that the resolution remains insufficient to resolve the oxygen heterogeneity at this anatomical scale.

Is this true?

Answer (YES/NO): NO